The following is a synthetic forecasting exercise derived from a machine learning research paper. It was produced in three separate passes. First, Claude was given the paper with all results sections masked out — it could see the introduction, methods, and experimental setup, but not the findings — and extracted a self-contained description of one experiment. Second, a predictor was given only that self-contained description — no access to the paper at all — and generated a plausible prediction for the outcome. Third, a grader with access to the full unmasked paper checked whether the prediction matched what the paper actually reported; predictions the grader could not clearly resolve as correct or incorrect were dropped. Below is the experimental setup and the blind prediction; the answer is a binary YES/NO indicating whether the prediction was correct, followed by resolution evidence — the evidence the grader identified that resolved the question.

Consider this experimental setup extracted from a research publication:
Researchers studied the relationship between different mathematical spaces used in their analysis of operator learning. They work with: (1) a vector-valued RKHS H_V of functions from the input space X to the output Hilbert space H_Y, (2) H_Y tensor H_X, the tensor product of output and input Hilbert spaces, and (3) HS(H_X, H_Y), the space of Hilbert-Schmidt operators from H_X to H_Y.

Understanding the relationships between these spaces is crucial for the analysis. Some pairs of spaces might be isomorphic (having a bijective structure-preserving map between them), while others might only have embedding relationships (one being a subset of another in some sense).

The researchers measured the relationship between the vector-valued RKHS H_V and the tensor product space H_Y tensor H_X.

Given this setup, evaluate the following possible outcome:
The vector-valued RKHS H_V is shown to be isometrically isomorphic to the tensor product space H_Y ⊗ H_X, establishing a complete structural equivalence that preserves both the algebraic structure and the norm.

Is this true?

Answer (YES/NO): YES